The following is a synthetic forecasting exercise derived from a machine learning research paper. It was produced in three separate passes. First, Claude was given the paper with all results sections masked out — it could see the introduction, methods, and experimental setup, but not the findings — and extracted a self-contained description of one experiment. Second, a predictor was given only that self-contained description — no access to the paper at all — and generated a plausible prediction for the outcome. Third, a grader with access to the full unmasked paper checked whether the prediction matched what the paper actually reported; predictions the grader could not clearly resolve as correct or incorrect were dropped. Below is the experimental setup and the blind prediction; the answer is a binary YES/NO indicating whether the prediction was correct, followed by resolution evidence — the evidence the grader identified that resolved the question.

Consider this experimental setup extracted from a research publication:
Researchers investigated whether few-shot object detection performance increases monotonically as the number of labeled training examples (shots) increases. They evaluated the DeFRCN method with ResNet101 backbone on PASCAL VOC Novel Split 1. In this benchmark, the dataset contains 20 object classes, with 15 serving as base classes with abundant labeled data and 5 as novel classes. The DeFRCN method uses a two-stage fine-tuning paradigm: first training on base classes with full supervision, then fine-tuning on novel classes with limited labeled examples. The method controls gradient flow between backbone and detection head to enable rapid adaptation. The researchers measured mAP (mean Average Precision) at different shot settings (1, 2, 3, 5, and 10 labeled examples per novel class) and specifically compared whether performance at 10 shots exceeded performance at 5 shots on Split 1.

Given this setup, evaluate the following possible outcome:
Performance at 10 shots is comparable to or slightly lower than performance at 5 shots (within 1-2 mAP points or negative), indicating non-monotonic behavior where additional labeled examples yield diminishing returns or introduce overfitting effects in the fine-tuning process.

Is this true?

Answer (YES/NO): YES